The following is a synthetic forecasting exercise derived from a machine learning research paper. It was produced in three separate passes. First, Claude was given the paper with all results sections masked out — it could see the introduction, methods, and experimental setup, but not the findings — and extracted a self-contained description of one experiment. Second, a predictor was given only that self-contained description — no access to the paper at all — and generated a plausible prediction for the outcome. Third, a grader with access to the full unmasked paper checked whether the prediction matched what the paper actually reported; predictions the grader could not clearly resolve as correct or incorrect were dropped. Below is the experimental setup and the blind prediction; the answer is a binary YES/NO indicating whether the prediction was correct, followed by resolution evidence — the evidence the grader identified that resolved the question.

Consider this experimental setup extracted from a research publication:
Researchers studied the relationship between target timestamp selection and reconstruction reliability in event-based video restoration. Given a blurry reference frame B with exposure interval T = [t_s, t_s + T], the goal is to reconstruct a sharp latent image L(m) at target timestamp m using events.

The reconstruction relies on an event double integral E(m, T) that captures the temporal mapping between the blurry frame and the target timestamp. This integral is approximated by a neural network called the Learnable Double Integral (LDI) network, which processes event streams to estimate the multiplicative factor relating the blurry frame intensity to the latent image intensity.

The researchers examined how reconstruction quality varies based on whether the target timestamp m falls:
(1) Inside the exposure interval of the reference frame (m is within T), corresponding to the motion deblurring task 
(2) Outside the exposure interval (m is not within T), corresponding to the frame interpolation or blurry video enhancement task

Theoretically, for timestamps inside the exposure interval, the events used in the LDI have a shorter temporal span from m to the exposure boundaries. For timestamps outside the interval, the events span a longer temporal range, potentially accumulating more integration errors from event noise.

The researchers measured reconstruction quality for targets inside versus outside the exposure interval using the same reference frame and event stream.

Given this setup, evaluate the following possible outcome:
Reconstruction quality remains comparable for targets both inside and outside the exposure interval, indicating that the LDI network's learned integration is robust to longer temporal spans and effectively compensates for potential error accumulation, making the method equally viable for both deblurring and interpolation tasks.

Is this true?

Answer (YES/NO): NO